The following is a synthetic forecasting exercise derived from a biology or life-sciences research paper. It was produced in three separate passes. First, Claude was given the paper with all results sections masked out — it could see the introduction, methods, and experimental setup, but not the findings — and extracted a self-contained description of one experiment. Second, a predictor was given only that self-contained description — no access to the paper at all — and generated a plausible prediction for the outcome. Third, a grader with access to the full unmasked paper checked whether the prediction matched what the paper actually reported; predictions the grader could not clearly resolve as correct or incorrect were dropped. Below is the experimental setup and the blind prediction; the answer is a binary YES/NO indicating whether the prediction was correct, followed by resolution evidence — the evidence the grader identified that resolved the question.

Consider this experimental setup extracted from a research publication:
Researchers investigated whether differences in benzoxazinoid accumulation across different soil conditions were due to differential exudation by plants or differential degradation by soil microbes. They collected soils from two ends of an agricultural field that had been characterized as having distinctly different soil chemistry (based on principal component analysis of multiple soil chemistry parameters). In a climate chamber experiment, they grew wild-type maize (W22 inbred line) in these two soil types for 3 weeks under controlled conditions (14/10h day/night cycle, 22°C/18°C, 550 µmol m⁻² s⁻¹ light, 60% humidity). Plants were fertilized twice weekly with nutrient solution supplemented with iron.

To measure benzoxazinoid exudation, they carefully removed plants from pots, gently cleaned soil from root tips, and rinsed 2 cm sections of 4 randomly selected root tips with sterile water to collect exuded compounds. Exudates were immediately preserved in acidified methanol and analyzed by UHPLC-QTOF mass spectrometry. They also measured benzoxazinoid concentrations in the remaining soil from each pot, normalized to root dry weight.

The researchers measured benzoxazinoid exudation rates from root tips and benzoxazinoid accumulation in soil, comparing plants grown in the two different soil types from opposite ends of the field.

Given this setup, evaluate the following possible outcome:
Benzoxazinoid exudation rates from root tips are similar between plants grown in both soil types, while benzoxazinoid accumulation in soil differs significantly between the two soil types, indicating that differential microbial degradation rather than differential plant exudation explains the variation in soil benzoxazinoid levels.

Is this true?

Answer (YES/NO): YES